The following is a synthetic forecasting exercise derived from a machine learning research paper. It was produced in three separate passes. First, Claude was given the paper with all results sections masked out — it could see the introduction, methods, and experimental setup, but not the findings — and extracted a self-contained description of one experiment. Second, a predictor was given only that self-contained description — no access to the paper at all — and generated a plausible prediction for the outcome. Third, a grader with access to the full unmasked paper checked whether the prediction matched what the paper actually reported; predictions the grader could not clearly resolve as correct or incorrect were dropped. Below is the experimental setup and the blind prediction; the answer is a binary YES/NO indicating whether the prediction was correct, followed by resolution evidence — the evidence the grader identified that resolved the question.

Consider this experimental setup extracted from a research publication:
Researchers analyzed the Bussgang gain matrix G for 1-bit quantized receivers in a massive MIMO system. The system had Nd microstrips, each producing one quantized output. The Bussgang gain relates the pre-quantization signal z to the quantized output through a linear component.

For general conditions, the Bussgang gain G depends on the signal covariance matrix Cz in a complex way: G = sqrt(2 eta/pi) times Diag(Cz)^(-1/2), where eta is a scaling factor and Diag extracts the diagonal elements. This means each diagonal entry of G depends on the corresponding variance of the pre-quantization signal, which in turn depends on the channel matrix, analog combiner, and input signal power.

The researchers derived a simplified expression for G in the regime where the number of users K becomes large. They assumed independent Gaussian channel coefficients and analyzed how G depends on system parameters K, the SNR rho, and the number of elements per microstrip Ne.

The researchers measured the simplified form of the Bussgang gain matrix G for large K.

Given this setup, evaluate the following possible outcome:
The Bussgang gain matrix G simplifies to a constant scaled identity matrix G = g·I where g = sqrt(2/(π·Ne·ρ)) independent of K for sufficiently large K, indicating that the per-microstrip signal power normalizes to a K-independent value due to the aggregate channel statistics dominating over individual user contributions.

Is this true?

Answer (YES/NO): NO